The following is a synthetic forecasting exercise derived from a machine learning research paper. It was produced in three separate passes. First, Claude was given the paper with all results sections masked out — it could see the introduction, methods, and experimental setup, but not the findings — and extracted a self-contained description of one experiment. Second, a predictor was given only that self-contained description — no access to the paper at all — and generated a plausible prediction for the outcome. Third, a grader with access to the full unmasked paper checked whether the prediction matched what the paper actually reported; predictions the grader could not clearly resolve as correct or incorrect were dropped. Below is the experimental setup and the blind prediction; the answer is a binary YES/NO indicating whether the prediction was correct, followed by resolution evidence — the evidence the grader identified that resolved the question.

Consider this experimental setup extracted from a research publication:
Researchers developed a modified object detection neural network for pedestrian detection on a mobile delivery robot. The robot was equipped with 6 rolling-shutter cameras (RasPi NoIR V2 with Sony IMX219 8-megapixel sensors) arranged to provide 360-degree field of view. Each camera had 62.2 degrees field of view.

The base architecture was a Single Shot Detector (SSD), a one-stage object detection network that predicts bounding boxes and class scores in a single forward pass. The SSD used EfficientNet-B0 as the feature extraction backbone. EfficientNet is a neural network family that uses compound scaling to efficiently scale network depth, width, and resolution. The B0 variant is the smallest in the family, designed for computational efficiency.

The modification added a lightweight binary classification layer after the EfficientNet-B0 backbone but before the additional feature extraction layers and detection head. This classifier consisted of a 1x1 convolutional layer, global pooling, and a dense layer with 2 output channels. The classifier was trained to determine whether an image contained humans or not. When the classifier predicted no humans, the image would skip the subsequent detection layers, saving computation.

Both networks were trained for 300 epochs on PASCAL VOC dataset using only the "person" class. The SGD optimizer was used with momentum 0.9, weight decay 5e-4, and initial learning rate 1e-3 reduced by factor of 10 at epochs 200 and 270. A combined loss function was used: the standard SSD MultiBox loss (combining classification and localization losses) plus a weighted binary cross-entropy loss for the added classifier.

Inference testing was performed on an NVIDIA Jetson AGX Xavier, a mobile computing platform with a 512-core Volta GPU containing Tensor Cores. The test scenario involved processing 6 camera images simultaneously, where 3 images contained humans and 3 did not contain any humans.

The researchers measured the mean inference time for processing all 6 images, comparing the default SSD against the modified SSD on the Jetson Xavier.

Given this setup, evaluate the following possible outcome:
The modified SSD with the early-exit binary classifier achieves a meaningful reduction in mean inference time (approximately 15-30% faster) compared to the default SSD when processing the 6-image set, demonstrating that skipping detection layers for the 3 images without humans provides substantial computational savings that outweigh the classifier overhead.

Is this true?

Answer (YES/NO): NO